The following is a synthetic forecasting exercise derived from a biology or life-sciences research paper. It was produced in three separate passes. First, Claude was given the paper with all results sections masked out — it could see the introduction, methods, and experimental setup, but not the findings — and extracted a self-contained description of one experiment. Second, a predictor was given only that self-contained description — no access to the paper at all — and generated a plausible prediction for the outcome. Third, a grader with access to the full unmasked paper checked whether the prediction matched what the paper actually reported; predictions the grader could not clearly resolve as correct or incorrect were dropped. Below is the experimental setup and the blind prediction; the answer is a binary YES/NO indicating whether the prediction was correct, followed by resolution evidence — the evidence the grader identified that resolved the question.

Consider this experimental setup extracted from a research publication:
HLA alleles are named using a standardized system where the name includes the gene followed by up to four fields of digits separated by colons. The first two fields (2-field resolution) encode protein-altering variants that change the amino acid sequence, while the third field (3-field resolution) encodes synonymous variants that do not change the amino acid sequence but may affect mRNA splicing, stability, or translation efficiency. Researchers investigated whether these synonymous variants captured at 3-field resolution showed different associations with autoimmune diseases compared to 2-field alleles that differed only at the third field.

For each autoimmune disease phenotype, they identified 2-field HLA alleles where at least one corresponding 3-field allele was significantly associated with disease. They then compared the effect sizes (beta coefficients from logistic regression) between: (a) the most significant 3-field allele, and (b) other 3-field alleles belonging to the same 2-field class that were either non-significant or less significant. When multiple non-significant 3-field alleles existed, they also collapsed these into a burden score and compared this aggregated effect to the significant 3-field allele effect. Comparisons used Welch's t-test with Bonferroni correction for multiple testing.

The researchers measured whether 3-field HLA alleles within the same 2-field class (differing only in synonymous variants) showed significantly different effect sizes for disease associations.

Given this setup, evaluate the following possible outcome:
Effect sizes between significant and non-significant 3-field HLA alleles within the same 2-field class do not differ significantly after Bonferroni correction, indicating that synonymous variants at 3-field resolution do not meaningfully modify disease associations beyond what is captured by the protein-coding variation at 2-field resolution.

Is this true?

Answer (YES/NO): NO